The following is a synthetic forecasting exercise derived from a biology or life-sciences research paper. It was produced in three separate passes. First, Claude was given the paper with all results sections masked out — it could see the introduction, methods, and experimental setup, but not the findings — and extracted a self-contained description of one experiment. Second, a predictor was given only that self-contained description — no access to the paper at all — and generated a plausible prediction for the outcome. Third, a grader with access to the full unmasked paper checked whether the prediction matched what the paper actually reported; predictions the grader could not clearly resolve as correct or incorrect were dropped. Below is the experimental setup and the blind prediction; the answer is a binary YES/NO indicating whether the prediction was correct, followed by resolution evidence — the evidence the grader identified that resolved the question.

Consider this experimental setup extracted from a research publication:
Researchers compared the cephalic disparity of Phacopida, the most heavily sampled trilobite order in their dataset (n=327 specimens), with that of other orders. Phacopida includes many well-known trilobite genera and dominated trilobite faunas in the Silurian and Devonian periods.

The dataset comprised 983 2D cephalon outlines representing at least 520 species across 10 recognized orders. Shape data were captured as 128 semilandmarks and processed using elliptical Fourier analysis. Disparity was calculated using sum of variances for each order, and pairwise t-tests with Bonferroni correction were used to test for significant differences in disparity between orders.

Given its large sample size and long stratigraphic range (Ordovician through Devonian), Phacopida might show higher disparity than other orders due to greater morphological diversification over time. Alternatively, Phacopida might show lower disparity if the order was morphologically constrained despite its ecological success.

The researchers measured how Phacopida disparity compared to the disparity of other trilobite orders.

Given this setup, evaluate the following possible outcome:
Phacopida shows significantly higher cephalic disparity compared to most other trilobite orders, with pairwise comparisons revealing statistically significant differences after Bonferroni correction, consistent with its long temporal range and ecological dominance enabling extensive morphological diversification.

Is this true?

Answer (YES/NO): NO